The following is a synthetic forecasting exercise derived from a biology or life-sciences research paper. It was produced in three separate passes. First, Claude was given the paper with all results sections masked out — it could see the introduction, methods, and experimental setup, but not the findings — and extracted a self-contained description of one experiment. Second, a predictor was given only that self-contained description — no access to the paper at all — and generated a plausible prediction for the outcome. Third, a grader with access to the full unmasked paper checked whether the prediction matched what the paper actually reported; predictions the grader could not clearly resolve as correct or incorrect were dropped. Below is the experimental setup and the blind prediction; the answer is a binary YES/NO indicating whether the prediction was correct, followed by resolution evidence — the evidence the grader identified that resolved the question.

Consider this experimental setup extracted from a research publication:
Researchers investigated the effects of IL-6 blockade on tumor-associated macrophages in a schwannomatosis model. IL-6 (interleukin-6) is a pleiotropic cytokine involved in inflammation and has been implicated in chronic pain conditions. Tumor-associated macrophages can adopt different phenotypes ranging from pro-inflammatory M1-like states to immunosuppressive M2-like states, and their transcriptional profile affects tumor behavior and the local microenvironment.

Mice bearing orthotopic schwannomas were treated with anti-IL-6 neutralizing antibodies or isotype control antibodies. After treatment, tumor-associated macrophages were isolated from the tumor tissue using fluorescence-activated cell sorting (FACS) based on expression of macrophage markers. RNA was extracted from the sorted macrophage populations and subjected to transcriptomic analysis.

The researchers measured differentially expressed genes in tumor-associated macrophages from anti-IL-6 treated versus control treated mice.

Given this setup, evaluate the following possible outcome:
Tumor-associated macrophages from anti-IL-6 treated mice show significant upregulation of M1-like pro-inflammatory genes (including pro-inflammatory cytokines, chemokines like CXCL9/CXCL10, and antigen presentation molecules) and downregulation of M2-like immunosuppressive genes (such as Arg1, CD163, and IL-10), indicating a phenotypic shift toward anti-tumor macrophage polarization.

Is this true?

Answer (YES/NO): NO